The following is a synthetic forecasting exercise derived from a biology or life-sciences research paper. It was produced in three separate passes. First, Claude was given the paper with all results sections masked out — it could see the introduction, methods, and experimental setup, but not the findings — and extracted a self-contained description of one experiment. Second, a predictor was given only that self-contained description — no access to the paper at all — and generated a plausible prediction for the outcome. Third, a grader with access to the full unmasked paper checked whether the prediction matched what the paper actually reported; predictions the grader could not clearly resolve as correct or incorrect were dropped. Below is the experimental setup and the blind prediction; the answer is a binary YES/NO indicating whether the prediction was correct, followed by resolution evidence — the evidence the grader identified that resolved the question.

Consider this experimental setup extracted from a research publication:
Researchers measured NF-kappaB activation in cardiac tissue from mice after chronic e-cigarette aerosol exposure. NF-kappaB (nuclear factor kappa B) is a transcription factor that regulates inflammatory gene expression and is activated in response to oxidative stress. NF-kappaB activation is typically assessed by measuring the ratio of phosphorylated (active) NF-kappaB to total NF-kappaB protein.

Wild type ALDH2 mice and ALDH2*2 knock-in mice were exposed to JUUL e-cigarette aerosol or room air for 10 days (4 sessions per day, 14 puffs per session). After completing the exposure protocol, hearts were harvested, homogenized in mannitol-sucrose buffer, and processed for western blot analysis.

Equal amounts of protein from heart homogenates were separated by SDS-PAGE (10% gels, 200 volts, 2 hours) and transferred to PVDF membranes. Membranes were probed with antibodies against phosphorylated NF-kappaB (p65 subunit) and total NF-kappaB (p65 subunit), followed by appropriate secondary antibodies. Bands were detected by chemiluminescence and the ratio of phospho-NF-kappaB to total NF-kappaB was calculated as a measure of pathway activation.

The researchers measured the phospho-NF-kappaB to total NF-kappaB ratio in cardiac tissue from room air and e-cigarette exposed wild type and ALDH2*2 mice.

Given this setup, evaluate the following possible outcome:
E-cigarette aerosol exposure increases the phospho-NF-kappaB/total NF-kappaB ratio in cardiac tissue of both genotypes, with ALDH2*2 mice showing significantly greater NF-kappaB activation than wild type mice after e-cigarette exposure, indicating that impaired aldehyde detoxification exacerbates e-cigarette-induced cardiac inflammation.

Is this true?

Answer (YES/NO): YES